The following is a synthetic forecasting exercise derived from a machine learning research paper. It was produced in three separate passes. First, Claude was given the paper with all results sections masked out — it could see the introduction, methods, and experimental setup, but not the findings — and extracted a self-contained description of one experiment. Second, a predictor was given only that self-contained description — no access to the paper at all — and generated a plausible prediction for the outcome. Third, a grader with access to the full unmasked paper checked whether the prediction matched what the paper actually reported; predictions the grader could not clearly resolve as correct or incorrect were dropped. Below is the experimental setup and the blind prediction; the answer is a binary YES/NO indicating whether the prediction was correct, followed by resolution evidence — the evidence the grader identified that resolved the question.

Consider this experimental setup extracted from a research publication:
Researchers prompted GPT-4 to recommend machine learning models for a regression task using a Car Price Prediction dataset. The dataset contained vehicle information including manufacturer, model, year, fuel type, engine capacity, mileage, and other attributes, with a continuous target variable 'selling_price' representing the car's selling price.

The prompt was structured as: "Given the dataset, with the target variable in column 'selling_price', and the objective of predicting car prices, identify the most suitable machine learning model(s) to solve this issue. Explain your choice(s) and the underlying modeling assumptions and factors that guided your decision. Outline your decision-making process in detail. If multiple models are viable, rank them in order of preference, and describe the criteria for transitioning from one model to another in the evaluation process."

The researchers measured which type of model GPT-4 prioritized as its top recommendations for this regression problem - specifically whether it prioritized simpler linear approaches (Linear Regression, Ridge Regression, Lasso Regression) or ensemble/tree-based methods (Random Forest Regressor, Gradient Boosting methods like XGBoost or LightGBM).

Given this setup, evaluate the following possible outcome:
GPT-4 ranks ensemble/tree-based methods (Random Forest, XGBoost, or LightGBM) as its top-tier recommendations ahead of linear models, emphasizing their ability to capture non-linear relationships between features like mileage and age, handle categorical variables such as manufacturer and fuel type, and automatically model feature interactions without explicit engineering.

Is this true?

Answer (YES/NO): NO